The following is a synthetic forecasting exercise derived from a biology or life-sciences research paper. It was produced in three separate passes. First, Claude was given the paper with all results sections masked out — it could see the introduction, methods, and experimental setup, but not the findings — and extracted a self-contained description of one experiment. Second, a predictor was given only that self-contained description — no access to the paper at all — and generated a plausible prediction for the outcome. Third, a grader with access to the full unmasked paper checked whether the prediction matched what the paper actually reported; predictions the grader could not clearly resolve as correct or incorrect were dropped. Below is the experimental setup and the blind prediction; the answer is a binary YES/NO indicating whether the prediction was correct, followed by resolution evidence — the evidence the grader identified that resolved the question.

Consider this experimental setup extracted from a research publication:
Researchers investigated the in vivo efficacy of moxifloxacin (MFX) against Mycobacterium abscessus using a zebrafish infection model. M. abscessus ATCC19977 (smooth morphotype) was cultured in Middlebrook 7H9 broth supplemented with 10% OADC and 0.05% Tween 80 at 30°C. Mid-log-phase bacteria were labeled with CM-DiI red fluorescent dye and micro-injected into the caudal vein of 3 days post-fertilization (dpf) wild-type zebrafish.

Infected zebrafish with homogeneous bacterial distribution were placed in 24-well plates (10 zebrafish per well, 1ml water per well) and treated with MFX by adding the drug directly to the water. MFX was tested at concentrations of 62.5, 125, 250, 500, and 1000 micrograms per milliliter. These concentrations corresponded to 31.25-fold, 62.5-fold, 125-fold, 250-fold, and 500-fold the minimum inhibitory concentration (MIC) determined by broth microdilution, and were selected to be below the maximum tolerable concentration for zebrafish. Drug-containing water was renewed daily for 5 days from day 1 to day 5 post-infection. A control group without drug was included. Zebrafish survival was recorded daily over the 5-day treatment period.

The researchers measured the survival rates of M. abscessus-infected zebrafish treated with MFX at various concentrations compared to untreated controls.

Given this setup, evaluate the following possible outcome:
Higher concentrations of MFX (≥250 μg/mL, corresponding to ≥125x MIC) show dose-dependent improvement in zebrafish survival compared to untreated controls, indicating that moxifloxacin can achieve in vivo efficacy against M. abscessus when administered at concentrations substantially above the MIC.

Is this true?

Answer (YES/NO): NO